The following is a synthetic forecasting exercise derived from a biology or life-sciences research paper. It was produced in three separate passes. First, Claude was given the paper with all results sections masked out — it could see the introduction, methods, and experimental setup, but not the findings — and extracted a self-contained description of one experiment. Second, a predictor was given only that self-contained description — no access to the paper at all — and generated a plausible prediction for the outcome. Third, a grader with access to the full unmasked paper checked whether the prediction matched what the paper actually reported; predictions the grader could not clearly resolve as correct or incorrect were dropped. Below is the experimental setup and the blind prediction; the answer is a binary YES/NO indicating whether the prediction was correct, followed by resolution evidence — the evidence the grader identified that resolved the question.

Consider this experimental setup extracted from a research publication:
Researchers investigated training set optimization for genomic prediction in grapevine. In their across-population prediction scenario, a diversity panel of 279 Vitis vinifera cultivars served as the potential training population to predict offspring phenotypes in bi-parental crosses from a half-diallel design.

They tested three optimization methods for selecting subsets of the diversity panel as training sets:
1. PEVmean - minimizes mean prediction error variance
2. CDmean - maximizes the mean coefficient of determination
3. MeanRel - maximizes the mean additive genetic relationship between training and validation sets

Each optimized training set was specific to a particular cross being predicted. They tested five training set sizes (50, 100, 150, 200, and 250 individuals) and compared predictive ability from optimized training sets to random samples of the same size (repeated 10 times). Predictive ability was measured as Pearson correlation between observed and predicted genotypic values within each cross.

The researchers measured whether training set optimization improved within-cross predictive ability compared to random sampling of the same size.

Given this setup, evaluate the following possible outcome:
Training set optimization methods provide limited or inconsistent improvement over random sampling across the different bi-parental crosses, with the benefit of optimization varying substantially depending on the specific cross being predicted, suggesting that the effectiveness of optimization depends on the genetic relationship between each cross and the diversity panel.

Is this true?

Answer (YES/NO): NO